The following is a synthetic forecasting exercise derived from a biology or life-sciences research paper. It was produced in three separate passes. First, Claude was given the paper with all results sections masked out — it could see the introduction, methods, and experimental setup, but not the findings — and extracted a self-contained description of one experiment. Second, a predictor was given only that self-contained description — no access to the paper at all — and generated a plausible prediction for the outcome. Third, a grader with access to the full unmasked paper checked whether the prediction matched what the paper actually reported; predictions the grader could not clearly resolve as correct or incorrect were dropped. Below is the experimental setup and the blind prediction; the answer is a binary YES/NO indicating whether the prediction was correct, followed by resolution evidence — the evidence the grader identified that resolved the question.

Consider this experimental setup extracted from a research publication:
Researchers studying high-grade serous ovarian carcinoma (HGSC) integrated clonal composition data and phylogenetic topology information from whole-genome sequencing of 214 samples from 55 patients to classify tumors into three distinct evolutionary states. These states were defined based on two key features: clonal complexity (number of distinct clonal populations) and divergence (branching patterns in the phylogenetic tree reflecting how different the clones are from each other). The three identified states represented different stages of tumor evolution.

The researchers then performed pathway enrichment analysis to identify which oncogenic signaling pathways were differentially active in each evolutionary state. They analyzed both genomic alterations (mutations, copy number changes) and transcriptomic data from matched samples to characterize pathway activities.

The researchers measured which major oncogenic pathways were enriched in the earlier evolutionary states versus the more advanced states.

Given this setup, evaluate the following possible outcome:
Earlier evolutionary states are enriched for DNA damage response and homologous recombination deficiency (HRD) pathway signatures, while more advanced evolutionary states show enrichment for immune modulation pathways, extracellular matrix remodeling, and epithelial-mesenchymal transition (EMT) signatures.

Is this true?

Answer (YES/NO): NO